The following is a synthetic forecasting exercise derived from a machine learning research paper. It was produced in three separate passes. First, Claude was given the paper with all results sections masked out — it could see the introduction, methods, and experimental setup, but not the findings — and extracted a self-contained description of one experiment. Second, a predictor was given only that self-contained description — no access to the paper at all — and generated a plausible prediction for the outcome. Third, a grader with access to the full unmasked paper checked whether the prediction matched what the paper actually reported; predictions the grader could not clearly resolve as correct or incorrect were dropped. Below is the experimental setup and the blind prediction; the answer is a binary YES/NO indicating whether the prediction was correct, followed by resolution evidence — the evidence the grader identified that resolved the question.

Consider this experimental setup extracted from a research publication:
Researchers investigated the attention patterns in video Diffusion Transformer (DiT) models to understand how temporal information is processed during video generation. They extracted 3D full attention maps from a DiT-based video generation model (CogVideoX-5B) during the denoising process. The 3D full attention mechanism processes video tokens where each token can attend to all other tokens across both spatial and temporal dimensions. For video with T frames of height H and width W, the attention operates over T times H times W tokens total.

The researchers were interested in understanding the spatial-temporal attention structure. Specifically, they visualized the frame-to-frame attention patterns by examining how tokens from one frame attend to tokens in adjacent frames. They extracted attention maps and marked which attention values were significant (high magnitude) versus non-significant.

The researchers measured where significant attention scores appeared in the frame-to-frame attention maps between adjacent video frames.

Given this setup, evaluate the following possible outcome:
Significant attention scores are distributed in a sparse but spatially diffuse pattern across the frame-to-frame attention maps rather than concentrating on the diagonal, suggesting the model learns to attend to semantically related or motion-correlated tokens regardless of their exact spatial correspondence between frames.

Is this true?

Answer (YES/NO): NO